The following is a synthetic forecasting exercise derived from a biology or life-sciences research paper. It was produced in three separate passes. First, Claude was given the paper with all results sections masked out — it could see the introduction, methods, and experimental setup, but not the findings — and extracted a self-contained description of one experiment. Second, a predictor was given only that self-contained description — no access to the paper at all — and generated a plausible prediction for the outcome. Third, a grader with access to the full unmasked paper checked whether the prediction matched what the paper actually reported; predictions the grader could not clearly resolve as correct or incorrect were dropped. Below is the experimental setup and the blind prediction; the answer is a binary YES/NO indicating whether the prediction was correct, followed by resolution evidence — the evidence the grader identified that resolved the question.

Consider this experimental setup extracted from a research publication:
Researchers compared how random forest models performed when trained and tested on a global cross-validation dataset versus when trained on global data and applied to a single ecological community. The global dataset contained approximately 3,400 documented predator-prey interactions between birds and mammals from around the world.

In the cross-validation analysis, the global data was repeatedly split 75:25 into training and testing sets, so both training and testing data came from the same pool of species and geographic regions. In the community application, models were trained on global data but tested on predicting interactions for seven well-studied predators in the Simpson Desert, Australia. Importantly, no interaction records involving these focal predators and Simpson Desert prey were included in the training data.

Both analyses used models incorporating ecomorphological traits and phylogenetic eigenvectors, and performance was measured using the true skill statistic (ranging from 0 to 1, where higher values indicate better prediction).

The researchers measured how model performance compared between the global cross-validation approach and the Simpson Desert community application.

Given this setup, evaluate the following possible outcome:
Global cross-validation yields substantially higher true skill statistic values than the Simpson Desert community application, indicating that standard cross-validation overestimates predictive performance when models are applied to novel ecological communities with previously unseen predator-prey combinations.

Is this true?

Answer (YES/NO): YES